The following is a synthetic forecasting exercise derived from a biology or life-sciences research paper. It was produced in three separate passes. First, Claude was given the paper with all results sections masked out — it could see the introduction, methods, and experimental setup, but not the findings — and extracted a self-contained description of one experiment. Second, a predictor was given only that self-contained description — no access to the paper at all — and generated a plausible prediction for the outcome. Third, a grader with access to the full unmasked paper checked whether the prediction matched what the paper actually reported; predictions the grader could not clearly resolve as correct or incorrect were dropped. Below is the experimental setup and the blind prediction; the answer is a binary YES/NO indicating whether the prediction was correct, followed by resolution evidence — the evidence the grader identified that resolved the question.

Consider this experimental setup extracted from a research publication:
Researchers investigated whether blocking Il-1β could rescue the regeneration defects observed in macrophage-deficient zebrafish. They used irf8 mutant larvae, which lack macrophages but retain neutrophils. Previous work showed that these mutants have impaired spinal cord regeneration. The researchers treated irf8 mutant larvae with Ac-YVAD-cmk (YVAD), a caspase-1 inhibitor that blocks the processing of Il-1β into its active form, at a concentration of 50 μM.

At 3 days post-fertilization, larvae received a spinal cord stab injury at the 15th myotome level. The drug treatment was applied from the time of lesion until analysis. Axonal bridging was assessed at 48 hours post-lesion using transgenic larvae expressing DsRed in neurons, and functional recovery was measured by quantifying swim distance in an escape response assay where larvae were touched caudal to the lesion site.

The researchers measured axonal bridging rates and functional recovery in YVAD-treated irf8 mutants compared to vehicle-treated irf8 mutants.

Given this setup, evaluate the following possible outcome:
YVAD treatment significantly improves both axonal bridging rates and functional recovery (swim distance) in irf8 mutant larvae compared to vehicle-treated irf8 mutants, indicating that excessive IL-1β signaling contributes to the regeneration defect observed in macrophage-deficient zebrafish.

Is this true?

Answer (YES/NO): YES